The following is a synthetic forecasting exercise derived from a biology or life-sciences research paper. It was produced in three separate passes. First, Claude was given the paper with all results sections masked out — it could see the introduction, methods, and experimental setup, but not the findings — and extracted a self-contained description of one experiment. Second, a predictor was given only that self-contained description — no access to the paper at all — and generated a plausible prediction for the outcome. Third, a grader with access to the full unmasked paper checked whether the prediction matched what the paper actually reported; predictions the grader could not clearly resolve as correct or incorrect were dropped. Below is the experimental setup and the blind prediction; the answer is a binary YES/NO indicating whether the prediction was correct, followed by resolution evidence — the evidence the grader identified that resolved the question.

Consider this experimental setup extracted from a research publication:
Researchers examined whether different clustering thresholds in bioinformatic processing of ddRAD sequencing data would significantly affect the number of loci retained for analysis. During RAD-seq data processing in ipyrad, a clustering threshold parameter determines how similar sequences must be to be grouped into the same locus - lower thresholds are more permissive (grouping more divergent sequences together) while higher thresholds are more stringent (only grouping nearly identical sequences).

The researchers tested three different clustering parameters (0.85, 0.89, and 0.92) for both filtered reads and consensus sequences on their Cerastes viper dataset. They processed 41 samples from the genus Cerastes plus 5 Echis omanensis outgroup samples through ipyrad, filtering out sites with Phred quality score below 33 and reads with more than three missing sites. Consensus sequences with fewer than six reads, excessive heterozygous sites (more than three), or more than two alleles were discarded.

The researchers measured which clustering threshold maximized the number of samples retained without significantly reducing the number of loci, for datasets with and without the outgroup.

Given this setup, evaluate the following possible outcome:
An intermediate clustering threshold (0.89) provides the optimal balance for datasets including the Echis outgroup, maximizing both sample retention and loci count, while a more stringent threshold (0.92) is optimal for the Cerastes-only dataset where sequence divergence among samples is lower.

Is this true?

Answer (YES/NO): NO